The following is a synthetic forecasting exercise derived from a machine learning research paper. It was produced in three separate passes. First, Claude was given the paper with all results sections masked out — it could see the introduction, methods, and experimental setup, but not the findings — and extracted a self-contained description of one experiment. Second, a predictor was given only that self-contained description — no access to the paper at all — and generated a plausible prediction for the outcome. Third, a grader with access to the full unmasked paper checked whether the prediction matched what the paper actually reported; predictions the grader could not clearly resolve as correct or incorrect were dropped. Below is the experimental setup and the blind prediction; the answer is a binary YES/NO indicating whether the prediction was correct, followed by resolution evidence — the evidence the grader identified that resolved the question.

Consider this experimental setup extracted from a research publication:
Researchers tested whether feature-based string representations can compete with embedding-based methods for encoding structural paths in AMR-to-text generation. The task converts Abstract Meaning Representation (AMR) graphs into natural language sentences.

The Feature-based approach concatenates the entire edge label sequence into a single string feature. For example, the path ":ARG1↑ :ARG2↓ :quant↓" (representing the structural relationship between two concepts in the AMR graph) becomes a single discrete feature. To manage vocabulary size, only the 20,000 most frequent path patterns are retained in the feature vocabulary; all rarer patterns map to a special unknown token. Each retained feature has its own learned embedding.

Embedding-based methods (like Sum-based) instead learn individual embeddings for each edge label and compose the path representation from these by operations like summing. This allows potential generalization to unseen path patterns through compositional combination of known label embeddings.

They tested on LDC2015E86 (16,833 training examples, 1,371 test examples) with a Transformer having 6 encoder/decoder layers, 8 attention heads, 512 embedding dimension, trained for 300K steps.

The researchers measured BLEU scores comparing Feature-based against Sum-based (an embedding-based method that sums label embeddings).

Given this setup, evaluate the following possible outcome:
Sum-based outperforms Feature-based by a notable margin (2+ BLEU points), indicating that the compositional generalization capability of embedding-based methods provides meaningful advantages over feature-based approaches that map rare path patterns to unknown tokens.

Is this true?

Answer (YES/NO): NO